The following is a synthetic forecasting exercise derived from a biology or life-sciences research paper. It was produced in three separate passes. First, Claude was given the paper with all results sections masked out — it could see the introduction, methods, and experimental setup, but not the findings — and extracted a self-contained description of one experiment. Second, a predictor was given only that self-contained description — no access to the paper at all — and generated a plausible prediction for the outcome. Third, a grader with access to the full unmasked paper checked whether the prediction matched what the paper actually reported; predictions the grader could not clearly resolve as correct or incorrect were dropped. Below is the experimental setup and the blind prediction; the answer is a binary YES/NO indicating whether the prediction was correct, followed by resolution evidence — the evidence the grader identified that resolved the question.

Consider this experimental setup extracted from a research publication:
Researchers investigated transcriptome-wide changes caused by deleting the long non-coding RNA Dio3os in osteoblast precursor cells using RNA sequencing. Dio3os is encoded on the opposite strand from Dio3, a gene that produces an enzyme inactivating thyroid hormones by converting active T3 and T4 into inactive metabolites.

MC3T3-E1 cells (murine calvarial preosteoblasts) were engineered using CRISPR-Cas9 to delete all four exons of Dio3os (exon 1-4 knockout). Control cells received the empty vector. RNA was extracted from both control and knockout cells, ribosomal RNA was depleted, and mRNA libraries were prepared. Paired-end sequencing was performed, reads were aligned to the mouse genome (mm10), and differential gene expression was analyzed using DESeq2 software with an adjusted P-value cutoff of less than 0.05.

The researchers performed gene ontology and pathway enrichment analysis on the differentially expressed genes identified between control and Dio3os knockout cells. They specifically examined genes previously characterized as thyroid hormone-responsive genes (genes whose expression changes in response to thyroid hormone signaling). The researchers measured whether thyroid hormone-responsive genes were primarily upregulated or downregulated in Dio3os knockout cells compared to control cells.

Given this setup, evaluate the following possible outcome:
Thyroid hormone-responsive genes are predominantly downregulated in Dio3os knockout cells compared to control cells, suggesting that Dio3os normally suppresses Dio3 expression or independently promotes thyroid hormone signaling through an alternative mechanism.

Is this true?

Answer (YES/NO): NO